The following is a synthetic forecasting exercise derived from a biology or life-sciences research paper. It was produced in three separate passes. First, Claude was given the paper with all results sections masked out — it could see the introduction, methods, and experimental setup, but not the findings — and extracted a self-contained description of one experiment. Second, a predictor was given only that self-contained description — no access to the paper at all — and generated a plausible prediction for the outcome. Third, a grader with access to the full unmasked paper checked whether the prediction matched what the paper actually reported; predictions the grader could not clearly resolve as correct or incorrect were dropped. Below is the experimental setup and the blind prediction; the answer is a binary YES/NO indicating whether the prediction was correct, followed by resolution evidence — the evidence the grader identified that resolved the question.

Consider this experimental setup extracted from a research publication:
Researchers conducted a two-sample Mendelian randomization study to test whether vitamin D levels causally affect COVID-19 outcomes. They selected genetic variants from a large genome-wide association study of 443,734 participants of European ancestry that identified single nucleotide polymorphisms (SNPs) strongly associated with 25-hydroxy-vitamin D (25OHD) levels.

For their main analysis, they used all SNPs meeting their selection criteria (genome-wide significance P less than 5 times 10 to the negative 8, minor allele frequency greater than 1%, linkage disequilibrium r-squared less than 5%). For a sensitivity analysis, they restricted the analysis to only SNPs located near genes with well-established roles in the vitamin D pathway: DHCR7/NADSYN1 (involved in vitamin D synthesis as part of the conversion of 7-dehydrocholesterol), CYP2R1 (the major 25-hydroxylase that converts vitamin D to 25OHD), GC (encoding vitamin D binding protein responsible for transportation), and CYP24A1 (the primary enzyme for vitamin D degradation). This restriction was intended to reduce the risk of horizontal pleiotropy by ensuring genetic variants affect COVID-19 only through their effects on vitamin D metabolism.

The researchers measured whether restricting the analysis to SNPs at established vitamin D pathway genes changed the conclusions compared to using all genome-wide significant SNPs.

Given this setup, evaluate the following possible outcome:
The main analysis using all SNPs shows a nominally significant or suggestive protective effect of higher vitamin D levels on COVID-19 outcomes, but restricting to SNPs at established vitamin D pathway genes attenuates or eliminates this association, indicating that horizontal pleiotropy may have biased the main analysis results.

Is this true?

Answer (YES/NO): NO